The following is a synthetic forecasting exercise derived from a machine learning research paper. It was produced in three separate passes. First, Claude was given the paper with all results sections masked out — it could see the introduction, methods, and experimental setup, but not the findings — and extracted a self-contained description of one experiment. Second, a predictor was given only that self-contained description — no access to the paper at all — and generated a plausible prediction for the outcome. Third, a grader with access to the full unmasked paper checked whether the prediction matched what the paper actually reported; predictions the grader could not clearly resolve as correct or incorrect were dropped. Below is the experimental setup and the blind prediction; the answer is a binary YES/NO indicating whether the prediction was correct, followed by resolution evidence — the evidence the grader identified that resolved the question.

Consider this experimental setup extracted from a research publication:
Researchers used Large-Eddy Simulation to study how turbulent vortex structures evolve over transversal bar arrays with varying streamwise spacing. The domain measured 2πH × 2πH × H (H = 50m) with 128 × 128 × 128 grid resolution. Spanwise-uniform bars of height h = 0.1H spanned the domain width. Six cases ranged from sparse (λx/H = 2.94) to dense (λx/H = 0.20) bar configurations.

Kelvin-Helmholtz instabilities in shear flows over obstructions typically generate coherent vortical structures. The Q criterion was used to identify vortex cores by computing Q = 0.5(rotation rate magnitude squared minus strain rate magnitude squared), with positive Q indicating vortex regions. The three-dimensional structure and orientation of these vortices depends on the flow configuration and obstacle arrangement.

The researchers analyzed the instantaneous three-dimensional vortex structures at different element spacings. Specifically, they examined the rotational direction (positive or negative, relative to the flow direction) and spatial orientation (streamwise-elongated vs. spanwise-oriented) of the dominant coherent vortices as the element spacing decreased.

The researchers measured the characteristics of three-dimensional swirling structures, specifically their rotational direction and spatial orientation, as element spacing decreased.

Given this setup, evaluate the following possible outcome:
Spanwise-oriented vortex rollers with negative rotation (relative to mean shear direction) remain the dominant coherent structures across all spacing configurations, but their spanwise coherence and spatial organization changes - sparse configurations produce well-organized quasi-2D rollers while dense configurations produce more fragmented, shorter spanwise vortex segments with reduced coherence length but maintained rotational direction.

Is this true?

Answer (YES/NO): NO